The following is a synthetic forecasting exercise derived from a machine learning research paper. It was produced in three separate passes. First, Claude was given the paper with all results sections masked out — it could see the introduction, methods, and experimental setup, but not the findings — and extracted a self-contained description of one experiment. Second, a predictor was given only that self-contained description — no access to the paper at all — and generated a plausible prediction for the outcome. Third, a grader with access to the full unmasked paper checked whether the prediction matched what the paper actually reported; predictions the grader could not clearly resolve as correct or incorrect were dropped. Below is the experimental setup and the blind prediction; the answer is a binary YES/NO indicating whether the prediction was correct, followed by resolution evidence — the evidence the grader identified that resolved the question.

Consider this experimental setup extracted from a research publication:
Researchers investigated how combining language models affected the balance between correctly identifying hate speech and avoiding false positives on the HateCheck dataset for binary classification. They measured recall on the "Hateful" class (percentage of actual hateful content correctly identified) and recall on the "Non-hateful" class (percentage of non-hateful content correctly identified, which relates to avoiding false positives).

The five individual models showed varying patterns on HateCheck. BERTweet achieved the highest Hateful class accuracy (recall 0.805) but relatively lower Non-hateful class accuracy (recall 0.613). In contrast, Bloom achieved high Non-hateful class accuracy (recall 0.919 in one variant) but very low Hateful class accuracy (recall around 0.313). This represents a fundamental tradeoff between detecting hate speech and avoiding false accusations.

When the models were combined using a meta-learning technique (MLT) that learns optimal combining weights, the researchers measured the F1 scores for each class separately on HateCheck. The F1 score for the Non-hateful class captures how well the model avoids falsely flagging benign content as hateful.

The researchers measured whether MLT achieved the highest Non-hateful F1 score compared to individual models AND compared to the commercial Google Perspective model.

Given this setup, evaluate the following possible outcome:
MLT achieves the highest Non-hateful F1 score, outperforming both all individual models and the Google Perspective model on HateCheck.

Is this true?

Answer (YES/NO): YES